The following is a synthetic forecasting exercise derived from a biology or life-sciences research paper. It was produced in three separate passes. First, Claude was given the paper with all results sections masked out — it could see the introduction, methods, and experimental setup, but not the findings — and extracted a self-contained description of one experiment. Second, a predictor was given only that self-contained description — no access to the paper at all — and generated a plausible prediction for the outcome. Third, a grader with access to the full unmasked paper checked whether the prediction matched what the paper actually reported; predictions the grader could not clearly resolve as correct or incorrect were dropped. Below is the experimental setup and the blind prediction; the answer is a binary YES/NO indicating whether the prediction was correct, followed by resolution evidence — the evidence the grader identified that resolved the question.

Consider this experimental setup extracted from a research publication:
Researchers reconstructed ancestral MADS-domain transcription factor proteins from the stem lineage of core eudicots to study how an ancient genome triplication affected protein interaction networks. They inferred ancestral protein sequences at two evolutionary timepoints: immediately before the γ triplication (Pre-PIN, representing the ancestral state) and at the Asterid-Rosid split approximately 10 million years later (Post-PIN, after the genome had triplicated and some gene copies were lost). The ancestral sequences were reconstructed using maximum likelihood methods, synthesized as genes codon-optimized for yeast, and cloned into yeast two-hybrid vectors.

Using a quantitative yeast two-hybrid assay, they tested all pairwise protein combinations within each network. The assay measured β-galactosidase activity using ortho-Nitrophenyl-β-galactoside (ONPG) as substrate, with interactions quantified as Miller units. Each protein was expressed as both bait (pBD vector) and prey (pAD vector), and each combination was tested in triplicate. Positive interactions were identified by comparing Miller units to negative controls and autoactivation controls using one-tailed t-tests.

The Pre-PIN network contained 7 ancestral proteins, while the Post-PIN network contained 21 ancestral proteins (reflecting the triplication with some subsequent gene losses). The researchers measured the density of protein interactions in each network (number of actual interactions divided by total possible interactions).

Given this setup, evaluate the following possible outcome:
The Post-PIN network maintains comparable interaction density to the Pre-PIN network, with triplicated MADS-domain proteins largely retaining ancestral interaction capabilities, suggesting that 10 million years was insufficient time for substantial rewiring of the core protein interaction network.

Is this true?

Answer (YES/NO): NO